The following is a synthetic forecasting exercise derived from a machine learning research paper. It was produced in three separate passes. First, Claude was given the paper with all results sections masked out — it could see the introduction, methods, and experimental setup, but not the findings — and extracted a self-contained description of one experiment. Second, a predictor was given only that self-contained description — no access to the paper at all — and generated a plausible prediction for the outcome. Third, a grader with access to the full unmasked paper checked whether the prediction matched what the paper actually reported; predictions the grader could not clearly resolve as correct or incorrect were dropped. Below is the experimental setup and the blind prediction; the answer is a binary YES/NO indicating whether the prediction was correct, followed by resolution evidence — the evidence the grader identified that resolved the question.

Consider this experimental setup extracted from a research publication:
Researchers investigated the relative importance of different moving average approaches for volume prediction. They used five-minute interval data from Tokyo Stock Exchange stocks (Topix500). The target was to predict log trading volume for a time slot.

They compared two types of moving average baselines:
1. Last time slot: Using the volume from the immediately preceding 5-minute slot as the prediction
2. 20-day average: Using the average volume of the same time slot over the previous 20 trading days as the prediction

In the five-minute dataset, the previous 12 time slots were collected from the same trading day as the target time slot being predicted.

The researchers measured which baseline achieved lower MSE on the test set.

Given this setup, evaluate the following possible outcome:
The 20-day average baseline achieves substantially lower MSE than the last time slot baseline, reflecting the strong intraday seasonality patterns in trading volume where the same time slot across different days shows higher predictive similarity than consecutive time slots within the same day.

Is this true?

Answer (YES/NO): YES